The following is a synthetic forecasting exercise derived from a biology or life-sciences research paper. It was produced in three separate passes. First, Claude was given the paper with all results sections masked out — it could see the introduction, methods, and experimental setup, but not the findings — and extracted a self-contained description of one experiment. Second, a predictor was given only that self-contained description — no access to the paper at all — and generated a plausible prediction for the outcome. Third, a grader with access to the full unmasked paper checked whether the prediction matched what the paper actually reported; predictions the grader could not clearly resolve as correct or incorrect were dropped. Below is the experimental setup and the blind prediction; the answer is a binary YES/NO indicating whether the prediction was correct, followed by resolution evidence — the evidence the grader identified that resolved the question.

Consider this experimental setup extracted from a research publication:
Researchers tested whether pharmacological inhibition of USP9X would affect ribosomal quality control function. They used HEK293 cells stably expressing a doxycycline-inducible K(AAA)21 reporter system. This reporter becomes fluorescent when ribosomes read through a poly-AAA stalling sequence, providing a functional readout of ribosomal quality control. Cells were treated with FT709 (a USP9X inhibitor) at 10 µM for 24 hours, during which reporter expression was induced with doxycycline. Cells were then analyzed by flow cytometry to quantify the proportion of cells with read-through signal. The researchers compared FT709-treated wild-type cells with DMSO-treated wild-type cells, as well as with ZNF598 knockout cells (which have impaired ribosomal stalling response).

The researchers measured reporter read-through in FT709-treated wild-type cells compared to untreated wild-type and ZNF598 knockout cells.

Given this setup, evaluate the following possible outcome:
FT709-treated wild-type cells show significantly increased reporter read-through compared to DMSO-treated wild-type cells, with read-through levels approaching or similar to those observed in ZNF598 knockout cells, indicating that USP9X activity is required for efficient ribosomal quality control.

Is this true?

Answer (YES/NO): YES